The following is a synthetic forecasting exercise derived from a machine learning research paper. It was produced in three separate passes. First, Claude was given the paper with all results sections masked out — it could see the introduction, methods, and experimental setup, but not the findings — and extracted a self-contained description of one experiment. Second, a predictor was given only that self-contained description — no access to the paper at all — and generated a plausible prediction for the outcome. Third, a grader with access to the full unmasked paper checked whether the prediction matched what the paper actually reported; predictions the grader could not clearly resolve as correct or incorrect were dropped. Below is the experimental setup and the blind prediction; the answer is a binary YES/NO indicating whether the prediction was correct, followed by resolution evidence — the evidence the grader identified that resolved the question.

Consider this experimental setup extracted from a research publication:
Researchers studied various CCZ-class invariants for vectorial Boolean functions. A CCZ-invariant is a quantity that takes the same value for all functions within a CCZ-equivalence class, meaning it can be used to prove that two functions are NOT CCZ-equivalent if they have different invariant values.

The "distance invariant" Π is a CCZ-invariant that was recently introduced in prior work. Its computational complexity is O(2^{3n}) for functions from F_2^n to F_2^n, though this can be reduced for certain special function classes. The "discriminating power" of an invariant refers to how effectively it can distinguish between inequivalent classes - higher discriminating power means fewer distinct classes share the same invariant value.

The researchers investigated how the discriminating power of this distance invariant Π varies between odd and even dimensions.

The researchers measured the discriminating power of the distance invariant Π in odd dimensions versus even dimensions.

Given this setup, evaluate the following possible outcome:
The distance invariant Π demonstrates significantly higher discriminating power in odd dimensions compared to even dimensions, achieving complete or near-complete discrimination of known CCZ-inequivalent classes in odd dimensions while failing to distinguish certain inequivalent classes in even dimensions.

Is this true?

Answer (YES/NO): NO